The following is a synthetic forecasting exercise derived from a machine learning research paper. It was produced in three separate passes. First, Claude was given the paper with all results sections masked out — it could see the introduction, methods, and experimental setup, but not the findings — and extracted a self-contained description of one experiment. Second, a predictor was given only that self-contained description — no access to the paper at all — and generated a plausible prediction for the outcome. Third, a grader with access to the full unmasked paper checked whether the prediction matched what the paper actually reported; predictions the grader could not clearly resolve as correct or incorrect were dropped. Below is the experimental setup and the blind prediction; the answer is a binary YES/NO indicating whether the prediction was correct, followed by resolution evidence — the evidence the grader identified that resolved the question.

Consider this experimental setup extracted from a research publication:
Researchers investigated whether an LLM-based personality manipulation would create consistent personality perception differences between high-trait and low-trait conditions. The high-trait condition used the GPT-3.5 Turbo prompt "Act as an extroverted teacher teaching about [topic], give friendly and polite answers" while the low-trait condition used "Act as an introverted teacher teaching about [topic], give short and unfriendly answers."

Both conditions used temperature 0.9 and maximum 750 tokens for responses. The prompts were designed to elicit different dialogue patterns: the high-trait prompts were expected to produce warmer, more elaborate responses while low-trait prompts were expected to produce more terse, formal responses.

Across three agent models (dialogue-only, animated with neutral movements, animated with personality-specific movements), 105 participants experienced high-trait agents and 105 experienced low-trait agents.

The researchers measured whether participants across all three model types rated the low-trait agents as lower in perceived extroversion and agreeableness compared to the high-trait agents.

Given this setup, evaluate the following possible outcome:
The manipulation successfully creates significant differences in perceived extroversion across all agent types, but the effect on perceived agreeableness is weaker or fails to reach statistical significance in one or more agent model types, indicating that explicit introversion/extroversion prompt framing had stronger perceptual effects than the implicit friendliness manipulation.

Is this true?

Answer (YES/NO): NO